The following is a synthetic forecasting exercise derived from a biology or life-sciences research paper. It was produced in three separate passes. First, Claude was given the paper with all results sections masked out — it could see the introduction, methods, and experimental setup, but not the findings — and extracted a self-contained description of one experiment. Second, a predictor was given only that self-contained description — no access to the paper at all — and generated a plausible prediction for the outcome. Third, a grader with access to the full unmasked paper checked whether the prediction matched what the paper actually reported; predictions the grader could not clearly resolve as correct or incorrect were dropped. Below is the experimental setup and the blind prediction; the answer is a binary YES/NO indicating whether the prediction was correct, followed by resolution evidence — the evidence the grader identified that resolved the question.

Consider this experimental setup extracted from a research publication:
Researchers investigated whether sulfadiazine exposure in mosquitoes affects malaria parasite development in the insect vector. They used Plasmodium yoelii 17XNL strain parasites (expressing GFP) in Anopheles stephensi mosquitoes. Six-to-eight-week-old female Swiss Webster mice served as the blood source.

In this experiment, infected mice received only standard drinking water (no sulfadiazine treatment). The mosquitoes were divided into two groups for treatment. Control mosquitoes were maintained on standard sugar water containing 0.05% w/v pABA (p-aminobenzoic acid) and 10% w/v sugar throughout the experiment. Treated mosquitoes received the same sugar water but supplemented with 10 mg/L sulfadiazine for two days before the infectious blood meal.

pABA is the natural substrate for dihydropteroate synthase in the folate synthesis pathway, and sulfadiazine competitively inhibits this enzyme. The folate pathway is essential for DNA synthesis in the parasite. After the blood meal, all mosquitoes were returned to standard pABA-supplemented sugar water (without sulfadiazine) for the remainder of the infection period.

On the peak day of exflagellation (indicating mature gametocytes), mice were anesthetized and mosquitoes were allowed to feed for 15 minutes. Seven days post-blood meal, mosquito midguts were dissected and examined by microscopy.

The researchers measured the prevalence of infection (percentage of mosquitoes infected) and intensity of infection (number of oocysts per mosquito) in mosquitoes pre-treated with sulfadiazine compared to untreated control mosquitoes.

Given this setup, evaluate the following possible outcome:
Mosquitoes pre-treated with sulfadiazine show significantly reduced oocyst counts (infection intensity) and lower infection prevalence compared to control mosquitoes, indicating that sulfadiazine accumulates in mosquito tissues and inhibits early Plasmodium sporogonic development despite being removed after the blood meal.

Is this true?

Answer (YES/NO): NO